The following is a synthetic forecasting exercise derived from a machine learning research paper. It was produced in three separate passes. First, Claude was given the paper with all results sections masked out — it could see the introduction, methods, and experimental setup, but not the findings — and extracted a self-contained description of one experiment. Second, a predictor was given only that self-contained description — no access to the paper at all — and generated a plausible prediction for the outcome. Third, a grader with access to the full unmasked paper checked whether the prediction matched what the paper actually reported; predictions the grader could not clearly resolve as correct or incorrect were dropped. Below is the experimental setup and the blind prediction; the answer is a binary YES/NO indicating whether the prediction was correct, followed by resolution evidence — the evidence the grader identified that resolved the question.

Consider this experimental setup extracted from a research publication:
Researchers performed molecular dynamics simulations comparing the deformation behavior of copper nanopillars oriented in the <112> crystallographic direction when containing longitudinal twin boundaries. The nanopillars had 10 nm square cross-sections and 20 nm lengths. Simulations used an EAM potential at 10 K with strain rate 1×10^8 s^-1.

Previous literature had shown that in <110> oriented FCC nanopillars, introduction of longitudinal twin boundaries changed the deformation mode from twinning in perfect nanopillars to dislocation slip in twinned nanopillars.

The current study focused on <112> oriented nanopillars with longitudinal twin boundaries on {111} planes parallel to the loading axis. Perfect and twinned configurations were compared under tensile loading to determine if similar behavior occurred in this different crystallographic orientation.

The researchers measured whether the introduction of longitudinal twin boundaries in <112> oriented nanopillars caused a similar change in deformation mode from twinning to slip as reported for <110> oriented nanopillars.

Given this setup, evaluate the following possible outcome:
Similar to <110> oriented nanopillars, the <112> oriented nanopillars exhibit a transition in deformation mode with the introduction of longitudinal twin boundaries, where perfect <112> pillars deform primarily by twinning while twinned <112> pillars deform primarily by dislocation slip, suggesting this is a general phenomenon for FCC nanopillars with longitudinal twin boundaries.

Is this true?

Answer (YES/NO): YES